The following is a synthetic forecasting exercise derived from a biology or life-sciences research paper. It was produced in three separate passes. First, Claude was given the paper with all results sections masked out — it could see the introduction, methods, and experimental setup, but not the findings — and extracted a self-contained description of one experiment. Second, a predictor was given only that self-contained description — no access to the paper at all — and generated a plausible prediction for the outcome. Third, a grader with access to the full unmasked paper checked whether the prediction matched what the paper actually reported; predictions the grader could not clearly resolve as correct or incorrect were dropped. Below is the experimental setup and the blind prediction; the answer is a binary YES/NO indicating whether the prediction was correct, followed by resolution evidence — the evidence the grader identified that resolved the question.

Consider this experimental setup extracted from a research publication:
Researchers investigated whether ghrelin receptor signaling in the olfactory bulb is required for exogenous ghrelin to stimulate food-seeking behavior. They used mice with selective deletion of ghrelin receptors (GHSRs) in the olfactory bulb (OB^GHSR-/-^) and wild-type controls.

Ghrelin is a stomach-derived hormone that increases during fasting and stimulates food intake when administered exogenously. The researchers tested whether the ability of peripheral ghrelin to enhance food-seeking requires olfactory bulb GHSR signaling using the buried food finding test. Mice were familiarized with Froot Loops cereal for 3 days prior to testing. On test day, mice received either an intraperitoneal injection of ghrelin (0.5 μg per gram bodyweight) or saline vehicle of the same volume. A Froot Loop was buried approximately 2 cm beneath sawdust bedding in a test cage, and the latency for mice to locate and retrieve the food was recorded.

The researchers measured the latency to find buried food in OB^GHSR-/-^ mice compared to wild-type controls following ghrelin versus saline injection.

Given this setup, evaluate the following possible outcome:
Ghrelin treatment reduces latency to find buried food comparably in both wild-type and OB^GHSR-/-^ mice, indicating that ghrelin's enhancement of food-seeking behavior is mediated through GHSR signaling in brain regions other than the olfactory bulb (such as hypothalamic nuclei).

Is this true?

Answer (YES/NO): NO